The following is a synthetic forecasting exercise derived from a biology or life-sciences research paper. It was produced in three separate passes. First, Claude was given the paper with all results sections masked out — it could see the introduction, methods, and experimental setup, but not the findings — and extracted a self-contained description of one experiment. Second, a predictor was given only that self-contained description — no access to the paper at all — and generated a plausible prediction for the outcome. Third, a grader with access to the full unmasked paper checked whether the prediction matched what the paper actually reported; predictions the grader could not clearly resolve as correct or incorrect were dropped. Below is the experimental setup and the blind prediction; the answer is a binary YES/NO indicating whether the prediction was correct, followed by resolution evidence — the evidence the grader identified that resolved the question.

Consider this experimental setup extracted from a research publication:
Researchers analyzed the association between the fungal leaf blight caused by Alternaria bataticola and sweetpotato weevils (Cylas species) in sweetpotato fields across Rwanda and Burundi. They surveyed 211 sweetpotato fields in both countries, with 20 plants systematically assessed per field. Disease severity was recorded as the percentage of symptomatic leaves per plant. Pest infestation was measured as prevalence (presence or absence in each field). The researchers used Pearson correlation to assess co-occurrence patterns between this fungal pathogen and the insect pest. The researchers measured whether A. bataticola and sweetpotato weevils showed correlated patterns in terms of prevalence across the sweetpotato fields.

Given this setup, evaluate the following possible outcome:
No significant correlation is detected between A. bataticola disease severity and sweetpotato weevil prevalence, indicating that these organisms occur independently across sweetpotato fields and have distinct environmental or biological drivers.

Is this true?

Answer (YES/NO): NO